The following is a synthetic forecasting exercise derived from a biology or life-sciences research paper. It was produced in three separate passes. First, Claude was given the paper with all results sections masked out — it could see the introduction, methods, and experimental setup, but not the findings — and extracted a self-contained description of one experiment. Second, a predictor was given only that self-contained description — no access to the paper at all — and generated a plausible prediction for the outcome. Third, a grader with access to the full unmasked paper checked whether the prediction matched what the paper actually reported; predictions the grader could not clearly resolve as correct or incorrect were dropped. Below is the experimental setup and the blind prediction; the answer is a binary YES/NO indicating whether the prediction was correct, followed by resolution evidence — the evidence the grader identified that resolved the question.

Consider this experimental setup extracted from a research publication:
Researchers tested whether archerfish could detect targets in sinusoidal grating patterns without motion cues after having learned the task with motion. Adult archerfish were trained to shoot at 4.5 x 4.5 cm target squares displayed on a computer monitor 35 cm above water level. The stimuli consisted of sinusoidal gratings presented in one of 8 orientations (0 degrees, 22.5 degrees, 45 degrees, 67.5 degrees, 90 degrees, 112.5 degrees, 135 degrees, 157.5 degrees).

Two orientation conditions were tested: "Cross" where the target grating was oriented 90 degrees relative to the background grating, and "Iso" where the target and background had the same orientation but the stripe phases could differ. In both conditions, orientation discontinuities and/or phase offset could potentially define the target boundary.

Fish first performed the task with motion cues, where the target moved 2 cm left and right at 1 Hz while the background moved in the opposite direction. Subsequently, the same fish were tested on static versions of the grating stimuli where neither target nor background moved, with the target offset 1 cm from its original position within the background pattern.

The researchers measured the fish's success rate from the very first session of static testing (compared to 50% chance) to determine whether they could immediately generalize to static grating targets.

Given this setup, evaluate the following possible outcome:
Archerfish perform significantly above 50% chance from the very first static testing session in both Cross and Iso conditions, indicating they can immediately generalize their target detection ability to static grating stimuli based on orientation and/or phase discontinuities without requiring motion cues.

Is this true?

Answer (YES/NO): YES